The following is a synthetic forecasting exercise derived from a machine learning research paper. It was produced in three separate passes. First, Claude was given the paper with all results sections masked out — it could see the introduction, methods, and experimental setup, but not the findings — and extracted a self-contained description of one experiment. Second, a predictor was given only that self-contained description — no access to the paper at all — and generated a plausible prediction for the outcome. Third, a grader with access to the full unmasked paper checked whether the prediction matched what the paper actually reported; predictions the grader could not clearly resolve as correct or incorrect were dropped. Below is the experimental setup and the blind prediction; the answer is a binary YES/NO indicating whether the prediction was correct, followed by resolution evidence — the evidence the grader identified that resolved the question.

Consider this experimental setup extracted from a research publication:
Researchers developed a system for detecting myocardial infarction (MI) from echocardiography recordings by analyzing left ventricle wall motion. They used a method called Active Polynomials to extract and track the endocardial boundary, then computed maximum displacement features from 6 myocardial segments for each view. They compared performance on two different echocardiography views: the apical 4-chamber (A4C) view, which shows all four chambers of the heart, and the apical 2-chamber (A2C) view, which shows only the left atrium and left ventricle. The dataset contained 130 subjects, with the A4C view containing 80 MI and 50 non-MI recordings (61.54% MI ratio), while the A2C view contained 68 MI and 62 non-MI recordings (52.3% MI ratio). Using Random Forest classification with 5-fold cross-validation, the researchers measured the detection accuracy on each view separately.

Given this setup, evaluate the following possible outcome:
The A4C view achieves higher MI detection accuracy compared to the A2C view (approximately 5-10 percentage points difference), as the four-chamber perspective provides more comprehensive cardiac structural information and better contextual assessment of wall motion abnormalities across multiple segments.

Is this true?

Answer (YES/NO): NO